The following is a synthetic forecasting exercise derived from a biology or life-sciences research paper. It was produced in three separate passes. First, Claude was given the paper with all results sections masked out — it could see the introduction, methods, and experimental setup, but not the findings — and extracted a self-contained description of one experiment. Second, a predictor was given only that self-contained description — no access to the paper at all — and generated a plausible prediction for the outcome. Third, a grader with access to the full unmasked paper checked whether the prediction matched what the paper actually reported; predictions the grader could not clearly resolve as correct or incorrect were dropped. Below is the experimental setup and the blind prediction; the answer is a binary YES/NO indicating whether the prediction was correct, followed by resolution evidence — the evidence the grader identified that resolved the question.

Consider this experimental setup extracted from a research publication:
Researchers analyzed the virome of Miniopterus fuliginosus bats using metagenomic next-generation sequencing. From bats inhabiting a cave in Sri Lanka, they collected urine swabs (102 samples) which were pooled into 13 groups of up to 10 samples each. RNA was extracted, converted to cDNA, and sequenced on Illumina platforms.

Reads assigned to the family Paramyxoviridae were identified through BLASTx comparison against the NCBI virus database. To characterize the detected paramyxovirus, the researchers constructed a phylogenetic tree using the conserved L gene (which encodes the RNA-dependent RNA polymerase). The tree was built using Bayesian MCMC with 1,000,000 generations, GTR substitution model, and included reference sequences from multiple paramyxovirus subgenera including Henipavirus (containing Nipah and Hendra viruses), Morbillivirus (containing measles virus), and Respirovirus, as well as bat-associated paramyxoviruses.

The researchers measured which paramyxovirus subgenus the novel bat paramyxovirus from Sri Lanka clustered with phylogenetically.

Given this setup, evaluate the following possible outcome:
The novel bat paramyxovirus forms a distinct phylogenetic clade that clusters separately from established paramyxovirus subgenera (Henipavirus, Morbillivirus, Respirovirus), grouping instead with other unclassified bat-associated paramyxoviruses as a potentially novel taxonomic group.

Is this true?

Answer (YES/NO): NO